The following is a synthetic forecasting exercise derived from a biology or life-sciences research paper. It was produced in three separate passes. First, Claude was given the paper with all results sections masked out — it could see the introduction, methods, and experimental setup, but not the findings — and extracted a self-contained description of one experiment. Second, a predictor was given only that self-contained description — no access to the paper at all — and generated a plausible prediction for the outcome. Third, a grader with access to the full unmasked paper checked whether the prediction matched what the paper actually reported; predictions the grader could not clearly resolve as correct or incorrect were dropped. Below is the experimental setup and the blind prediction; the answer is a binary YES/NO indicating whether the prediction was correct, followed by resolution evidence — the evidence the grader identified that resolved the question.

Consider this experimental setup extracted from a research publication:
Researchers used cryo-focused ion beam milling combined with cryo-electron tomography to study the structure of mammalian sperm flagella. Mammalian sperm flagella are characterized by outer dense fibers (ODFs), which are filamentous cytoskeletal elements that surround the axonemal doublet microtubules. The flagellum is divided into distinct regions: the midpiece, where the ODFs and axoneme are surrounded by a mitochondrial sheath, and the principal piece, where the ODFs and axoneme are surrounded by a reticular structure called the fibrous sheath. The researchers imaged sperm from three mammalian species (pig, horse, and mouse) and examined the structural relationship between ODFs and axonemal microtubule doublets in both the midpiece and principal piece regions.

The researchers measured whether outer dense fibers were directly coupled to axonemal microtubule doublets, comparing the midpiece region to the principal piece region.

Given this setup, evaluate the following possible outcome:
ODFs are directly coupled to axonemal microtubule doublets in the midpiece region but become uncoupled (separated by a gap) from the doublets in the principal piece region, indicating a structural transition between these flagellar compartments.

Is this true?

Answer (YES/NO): NO